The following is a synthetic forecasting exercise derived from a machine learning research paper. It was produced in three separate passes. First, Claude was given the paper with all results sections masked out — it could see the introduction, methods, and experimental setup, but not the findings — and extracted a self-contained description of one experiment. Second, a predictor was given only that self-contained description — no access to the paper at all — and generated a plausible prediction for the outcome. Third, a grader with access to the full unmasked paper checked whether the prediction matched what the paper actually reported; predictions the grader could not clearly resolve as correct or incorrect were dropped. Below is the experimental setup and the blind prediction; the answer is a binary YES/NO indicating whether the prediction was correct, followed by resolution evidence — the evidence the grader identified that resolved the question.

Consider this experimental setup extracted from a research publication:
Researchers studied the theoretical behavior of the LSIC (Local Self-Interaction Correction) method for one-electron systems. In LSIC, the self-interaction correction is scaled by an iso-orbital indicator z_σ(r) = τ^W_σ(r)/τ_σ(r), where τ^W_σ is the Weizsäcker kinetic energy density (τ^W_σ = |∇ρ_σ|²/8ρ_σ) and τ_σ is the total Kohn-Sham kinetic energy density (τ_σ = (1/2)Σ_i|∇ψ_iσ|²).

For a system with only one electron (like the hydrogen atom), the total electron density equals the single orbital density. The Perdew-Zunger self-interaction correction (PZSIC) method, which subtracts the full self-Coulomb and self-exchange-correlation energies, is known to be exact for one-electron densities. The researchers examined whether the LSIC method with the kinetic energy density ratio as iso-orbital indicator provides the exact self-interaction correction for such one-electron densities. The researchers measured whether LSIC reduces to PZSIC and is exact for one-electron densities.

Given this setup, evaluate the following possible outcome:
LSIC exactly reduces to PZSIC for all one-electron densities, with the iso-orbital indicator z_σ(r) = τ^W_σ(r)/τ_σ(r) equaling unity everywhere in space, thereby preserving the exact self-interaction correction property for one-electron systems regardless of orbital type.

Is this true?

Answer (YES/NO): YES